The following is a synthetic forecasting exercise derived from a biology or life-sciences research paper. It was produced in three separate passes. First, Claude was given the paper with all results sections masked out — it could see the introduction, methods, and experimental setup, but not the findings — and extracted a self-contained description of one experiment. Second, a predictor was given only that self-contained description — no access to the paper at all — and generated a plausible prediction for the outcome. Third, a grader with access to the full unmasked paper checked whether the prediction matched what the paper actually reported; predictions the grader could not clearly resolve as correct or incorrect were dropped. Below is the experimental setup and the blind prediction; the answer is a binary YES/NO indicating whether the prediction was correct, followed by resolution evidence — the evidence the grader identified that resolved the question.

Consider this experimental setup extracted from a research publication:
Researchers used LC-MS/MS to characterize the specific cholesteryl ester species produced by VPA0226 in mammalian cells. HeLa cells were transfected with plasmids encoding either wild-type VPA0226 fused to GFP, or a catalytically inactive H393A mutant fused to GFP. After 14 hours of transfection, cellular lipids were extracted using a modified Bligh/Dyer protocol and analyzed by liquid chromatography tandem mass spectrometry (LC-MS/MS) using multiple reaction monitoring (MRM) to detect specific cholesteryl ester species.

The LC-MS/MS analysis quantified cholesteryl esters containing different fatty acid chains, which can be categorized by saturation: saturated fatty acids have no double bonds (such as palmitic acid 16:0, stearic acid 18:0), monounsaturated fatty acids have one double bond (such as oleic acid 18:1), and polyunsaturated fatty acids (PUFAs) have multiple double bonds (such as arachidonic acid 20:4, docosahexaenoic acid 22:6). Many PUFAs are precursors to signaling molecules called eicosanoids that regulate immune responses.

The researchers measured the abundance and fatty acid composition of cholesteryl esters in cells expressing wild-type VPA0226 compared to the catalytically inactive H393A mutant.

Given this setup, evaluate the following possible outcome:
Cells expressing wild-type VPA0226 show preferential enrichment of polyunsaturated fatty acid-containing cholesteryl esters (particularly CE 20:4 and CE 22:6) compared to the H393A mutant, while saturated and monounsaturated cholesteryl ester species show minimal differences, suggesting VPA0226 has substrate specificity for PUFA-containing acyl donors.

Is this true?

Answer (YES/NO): YES